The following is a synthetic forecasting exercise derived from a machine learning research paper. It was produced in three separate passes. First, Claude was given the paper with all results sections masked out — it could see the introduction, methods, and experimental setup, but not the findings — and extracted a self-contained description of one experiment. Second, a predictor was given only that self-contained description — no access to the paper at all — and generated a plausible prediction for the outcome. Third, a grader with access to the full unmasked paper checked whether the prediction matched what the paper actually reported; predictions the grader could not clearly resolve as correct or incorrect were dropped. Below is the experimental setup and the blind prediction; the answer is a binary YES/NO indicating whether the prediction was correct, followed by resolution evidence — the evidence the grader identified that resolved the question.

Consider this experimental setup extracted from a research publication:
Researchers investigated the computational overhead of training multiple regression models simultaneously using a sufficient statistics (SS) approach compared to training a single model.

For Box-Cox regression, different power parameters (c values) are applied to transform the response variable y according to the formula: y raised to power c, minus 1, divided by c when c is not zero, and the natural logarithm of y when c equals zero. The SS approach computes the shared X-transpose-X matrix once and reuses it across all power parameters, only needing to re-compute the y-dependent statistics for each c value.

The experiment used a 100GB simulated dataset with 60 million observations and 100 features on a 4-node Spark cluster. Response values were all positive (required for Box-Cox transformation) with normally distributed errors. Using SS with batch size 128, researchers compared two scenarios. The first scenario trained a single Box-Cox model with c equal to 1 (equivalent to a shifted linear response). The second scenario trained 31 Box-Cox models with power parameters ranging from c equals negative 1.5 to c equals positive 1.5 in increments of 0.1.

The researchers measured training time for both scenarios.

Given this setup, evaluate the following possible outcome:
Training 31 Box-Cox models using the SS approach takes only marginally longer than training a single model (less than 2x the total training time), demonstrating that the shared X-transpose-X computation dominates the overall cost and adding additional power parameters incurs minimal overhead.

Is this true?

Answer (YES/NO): YES